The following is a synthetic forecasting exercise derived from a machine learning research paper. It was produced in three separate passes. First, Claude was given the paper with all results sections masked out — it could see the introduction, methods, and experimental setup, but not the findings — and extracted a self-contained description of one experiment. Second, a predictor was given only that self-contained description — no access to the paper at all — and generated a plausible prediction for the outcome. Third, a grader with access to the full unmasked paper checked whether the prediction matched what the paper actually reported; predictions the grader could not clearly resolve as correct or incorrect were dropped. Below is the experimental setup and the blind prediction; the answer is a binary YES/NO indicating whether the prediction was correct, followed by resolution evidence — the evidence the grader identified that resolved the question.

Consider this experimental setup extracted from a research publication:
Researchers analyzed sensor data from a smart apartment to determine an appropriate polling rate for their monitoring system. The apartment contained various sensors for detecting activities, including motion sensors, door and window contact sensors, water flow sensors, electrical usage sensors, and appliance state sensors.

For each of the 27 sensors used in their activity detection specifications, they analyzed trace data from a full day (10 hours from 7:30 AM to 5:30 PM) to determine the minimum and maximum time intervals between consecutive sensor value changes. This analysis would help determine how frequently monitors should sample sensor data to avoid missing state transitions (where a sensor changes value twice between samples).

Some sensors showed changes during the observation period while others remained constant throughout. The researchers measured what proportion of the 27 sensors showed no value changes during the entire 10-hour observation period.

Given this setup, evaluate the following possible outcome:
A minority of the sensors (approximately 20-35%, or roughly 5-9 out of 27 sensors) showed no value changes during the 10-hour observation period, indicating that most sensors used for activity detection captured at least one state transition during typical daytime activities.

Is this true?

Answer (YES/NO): NO